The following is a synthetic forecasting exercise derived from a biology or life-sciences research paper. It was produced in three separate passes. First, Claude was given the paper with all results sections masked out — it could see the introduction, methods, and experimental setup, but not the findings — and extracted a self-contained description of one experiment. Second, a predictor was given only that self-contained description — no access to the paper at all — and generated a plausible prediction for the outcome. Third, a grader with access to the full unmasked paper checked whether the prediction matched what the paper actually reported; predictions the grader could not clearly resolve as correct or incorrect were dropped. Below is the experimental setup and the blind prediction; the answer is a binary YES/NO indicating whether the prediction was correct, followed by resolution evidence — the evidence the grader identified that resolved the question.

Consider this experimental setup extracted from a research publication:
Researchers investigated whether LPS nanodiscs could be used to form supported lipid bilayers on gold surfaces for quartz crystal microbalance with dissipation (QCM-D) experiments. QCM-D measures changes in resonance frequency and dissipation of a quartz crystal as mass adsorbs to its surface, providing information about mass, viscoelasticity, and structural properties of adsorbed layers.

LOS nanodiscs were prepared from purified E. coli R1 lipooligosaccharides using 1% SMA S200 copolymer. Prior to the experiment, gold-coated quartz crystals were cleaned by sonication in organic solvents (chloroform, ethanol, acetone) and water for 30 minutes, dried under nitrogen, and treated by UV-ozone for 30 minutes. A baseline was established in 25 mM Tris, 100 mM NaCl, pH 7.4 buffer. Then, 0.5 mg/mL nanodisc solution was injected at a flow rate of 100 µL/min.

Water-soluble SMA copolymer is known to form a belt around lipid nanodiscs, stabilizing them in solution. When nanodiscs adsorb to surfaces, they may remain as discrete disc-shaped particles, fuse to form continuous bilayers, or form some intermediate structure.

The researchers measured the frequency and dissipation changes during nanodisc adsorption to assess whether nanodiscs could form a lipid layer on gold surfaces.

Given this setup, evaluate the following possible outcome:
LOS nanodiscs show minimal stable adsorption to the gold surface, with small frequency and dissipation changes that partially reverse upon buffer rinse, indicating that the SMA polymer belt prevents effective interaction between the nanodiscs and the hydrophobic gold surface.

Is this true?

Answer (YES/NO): NO